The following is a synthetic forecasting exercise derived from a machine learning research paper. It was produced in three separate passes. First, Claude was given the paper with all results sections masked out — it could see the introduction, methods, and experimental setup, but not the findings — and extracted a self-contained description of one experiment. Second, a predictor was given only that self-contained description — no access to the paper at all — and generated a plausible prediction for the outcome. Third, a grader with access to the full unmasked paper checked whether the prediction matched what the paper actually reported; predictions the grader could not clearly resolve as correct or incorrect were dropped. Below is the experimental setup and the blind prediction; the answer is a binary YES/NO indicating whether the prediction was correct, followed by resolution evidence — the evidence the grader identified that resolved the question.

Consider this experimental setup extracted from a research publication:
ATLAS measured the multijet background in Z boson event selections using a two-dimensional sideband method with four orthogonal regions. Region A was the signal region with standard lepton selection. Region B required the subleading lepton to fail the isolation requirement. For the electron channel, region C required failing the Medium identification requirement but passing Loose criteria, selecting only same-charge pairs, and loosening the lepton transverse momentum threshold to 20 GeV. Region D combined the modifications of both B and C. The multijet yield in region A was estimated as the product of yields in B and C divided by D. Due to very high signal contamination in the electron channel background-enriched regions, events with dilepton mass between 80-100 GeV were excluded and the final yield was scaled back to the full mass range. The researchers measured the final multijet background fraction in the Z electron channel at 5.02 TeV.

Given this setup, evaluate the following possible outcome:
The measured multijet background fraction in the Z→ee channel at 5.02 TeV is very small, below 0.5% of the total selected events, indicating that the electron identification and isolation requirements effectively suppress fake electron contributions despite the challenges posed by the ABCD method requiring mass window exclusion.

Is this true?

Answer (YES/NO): YES